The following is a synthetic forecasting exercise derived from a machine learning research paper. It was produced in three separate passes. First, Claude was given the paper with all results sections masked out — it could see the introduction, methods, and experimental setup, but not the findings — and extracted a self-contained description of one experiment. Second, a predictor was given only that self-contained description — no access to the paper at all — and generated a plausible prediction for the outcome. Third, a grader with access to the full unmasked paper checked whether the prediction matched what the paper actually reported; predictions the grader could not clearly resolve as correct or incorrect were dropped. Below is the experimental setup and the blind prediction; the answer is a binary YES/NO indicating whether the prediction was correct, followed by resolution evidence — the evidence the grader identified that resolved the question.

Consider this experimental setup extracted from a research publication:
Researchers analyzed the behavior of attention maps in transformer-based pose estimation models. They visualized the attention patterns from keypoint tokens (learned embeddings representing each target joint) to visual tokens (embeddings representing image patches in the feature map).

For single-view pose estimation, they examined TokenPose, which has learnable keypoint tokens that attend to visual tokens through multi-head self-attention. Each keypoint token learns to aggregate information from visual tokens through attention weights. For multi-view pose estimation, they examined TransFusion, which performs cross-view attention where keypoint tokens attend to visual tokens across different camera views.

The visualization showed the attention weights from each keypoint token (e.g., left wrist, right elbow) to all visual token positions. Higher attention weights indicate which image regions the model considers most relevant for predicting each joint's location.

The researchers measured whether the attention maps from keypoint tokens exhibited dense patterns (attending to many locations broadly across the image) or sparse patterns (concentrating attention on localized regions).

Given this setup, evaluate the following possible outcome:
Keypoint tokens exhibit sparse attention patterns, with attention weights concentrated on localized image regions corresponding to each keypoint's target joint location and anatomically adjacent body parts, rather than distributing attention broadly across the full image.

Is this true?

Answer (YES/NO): YES